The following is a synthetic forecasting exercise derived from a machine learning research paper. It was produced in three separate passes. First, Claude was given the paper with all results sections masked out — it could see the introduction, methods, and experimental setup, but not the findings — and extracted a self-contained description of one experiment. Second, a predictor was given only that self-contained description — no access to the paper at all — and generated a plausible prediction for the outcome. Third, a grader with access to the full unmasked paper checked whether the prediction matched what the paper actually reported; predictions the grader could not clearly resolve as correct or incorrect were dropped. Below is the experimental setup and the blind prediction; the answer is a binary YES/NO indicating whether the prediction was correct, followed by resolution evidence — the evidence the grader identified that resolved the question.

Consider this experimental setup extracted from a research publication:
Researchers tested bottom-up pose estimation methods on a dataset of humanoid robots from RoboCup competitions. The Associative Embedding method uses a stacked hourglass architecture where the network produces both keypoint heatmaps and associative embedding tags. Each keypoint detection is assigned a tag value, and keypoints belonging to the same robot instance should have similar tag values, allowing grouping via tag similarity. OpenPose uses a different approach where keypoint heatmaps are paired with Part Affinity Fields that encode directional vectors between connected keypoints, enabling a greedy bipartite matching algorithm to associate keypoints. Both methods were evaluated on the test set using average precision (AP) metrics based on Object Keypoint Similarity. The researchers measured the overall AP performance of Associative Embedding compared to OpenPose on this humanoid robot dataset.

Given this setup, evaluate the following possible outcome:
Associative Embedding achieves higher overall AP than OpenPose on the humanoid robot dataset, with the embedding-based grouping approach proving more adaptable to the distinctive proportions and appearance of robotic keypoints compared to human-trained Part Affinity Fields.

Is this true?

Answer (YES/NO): NO